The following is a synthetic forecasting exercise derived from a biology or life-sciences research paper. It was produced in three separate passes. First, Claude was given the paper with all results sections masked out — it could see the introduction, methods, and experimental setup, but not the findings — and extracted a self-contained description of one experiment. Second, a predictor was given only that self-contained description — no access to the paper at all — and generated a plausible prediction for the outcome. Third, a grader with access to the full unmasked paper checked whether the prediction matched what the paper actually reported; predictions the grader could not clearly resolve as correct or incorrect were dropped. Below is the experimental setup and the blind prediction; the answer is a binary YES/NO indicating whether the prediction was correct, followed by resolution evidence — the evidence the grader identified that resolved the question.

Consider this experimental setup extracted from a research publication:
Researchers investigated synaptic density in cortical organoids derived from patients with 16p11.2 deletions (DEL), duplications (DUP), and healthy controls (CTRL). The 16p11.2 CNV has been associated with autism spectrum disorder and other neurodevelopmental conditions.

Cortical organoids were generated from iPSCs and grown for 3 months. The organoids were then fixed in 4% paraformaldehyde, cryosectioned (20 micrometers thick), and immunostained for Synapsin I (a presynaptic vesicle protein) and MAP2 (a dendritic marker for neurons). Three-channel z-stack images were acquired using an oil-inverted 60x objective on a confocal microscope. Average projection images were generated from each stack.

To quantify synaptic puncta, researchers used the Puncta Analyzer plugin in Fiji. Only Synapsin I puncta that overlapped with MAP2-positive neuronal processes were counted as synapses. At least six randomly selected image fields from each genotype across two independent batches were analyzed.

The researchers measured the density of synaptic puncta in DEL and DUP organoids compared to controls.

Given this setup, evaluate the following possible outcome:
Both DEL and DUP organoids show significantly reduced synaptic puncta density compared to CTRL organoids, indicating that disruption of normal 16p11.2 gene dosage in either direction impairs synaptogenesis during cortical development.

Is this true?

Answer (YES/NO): NO